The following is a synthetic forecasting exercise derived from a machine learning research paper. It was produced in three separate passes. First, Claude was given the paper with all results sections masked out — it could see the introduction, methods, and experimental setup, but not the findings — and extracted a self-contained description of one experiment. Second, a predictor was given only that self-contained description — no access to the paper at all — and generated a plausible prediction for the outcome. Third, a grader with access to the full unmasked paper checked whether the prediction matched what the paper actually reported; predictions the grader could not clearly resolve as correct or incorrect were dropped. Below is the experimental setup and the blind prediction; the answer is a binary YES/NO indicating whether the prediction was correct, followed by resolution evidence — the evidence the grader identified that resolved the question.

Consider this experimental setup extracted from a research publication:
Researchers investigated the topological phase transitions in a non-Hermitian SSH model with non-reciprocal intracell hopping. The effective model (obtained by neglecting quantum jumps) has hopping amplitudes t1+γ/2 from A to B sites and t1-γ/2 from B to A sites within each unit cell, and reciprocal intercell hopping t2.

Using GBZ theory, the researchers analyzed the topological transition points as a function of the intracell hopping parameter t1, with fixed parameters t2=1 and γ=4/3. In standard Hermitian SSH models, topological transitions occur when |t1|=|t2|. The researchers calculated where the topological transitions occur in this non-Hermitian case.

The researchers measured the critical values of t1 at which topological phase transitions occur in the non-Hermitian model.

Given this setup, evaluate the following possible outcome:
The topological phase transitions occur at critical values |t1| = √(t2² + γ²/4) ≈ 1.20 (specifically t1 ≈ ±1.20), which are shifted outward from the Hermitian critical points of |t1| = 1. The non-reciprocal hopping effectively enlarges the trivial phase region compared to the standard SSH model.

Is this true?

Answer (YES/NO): NO